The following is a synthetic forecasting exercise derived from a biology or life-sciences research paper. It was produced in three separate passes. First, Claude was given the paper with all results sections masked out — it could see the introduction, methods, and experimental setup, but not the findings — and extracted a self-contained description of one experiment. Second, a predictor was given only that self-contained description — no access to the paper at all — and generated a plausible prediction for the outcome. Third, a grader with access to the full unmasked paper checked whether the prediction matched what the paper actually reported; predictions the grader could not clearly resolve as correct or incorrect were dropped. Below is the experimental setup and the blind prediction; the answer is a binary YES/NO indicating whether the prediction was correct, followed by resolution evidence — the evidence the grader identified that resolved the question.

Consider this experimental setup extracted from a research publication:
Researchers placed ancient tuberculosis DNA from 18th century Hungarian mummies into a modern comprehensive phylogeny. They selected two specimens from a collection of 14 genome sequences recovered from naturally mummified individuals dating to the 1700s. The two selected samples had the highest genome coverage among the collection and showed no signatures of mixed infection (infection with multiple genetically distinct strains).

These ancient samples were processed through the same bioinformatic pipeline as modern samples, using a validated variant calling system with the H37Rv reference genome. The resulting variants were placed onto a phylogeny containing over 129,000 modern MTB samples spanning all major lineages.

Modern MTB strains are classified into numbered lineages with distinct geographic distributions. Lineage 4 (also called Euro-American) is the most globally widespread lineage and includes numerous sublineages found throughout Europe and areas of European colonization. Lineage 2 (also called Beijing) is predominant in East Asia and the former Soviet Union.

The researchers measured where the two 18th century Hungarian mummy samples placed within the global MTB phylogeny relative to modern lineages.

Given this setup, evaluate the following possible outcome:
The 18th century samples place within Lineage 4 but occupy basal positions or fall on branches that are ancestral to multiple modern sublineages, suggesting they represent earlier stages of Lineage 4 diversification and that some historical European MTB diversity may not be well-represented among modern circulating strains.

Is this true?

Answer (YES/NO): NO